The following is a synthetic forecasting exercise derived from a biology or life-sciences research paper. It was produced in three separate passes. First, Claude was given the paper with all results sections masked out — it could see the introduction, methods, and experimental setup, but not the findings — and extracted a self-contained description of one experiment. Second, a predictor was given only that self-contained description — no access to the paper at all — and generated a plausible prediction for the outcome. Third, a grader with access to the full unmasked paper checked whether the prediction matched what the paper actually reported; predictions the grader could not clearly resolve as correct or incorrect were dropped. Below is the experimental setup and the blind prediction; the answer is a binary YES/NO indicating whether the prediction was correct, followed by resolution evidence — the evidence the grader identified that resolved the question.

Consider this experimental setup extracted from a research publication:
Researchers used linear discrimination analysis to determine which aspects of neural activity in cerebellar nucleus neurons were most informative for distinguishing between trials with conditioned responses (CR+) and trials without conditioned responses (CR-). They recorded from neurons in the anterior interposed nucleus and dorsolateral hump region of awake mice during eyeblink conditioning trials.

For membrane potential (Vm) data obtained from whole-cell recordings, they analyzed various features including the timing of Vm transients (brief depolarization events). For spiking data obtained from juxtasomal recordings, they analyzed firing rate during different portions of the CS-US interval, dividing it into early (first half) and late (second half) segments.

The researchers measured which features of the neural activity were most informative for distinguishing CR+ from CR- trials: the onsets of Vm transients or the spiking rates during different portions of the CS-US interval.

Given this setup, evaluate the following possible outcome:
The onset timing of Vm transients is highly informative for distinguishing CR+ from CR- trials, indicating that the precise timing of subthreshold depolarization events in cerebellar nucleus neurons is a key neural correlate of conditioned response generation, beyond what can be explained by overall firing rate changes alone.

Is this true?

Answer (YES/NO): YES